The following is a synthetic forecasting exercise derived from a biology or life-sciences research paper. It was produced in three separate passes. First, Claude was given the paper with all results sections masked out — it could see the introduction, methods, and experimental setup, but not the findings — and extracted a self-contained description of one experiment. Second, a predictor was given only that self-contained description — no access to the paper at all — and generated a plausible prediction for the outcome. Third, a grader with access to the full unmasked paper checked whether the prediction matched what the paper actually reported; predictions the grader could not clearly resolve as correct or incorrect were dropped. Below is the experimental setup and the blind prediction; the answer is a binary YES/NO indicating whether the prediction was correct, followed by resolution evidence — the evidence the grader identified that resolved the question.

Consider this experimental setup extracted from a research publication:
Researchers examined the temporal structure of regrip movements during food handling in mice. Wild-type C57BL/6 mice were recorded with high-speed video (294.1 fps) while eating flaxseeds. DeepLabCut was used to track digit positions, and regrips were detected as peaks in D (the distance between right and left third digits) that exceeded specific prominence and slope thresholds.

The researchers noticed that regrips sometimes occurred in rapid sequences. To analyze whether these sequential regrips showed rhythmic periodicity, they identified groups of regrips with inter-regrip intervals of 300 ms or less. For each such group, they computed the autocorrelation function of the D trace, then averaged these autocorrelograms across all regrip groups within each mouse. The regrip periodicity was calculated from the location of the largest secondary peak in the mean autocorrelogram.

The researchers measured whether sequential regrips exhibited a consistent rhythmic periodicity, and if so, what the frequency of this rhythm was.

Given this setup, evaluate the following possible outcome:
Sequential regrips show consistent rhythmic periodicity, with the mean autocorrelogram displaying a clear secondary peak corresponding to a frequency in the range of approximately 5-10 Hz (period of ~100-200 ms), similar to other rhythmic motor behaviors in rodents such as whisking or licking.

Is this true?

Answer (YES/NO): NO